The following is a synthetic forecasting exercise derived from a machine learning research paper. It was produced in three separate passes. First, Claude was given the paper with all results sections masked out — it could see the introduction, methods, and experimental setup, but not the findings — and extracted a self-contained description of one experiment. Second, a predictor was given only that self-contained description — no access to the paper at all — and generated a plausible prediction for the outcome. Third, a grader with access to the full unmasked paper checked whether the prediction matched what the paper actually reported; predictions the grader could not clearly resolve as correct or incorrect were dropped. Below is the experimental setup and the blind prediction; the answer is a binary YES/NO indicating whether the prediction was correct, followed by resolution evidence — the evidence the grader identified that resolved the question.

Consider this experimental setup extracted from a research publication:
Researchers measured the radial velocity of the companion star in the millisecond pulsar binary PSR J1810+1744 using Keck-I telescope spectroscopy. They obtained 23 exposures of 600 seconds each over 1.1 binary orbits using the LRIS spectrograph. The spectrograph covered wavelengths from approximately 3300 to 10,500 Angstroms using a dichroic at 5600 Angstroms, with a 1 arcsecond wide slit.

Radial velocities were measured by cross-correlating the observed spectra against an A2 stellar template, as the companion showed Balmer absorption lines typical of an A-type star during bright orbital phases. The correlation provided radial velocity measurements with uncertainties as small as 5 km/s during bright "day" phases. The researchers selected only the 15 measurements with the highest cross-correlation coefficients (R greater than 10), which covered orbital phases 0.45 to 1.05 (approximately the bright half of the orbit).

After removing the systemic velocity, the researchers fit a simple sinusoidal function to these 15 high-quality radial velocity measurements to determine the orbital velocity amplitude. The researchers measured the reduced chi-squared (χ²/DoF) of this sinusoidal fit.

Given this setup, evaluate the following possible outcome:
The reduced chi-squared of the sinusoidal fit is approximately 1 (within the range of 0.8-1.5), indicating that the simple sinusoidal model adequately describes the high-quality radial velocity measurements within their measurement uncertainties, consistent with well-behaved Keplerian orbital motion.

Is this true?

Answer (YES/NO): NO